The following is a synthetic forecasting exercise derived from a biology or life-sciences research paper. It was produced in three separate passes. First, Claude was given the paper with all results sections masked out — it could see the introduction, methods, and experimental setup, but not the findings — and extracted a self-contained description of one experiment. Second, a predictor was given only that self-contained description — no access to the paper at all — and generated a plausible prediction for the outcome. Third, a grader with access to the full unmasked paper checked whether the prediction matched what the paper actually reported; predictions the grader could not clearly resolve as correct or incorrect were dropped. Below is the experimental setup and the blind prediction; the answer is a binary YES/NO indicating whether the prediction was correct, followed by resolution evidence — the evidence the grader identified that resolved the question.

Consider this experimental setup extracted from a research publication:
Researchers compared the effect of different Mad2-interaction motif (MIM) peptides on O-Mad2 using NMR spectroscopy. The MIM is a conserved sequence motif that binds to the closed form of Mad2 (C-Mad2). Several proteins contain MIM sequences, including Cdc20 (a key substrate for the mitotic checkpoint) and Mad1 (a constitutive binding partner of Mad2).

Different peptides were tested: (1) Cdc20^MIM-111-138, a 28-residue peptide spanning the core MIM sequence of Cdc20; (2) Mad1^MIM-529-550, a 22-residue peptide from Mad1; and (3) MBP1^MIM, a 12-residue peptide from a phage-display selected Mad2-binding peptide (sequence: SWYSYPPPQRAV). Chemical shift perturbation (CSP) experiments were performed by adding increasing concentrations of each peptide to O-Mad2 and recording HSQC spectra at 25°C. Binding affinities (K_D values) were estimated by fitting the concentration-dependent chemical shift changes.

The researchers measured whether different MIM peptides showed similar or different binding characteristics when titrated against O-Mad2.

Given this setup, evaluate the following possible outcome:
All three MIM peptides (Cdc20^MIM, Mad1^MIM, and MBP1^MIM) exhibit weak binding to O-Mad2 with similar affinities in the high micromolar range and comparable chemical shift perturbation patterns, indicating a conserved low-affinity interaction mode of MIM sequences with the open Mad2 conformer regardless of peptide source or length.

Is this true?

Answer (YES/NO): NO